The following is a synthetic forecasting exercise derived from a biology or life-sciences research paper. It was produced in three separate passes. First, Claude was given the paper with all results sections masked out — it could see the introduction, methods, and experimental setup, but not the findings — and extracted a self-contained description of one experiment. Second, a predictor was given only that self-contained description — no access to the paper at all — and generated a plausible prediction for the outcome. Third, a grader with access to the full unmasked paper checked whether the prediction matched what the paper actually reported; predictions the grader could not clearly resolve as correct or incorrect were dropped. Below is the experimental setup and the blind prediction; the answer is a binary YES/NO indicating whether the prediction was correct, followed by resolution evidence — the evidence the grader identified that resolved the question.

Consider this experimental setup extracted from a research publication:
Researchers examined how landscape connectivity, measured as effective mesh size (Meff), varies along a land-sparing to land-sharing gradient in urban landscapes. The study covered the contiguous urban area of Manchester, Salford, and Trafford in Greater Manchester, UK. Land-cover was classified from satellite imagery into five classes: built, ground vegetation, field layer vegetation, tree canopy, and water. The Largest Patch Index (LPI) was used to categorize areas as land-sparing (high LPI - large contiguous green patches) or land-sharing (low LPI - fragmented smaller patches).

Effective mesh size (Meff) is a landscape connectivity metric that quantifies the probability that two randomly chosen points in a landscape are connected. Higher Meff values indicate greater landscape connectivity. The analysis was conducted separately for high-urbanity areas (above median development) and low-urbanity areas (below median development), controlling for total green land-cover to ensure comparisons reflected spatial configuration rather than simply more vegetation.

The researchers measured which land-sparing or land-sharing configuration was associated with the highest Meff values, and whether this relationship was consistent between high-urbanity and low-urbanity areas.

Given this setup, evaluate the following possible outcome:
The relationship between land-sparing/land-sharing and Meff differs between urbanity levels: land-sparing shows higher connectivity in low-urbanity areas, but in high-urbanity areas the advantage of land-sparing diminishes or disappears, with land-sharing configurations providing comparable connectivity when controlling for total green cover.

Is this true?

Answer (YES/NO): NO